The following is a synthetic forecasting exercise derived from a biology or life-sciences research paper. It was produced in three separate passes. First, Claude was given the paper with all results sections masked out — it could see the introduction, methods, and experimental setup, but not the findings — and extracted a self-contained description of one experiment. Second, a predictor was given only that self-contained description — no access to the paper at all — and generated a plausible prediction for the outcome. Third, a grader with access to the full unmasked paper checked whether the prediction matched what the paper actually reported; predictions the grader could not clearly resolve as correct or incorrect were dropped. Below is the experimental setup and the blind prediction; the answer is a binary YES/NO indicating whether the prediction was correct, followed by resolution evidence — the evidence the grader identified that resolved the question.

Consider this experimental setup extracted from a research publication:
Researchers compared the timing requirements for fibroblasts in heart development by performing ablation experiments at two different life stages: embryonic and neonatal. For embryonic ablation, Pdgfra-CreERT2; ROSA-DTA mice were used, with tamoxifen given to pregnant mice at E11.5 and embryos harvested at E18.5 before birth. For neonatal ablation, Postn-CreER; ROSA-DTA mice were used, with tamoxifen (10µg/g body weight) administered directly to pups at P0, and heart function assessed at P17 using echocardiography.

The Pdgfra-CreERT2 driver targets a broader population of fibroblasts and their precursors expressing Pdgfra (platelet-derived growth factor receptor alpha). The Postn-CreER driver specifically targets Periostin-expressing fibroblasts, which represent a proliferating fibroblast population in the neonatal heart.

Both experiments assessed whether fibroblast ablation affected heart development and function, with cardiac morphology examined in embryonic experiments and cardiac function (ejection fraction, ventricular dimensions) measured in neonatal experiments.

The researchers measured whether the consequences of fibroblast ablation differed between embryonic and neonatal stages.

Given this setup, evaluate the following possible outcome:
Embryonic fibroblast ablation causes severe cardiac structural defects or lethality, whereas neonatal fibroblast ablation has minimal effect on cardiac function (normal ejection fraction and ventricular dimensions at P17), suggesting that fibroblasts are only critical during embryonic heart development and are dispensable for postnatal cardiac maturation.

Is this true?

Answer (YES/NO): NO